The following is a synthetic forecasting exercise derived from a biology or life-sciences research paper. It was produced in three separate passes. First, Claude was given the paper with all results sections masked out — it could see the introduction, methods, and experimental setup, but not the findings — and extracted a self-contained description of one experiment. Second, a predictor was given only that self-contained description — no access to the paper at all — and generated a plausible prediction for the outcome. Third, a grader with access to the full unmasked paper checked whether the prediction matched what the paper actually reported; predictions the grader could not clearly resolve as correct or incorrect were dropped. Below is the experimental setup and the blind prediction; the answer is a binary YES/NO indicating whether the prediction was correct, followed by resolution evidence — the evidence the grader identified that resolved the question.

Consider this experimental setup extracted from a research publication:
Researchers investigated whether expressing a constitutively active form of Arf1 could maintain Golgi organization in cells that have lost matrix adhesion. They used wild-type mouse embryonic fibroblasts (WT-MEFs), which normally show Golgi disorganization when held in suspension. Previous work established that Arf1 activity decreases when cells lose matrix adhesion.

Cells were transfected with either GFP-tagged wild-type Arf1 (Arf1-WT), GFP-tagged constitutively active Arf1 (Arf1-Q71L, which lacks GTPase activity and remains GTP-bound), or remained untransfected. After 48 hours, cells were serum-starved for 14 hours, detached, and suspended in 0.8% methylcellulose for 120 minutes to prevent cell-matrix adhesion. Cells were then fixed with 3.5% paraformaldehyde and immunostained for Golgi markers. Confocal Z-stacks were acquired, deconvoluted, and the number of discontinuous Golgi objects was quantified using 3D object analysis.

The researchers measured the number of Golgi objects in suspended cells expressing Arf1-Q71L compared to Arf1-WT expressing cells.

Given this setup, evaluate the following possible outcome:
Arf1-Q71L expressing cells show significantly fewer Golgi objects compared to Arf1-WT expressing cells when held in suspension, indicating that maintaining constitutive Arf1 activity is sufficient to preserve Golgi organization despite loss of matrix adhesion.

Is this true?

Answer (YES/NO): YES